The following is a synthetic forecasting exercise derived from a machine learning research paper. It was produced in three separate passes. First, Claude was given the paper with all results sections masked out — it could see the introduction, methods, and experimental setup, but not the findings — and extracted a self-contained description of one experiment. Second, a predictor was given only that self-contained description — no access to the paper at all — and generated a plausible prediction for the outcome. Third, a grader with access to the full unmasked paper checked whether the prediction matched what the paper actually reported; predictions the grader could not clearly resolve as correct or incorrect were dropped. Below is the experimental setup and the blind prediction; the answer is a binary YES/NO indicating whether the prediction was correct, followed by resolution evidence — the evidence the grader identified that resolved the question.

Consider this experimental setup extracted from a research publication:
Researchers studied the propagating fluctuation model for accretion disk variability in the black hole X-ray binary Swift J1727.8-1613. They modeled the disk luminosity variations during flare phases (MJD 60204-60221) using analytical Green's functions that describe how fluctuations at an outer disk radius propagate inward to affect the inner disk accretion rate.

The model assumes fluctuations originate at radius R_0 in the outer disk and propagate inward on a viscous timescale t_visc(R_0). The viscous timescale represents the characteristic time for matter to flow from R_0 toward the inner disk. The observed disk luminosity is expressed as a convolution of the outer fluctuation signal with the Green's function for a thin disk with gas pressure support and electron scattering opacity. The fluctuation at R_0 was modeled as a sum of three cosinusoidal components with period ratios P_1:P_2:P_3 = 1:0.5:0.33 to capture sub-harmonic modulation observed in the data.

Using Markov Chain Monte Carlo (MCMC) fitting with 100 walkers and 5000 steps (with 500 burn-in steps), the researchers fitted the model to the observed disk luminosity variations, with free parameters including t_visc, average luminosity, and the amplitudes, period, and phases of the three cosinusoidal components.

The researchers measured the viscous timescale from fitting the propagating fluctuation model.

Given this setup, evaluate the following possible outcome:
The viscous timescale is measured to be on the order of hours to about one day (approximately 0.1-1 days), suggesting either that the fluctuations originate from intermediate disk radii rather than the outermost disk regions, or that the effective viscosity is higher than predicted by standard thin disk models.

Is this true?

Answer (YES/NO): YES